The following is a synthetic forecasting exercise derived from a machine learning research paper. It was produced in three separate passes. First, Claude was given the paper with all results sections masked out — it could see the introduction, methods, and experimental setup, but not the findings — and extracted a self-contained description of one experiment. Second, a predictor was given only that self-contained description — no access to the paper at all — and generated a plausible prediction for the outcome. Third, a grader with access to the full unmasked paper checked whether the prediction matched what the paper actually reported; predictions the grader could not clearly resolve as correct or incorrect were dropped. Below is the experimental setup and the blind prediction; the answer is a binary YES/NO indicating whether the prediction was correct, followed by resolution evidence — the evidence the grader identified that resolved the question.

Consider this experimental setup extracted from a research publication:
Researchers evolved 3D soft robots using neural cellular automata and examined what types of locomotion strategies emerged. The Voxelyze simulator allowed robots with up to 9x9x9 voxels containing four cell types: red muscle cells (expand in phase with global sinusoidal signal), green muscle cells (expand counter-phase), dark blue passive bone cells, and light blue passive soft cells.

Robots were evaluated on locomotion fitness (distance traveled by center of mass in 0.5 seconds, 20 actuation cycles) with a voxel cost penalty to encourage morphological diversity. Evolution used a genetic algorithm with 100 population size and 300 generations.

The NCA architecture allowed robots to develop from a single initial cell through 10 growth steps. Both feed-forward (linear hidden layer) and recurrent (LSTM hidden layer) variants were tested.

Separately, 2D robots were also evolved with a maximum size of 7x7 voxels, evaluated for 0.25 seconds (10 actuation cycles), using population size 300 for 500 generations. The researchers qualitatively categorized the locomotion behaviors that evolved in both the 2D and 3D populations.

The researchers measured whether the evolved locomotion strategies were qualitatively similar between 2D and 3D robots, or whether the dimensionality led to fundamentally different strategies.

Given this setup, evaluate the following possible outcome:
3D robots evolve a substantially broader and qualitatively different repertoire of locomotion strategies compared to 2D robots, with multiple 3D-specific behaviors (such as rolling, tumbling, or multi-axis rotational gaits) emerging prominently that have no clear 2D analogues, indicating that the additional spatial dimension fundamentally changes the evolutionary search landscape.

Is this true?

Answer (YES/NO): NO